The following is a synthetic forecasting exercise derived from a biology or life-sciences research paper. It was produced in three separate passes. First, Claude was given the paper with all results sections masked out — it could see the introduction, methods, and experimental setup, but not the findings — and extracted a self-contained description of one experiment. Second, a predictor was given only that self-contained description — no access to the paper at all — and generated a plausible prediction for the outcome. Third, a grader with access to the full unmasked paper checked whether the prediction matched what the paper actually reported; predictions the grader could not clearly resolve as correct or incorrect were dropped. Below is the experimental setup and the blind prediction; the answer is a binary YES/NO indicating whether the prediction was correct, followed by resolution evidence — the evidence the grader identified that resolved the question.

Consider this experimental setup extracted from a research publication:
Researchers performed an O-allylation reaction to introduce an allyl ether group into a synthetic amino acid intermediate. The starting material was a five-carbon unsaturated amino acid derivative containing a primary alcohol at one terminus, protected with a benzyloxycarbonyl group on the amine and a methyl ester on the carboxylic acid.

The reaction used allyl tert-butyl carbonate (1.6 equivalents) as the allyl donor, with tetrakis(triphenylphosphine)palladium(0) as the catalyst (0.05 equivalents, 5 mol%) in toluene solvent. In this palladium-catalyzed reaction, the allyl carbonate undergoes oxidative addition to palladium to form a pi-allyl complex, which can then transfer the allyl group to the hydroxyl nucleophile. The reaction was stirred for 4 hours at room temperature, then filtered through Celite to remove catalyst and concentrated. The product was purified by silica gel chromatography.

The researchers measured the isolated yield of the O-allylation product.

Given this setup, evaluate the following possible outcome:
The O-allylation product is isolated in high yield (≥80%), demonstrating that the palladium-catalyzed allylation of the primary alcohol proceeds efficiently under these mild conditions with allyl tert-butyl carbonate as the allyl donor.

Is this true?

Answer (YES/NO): NO